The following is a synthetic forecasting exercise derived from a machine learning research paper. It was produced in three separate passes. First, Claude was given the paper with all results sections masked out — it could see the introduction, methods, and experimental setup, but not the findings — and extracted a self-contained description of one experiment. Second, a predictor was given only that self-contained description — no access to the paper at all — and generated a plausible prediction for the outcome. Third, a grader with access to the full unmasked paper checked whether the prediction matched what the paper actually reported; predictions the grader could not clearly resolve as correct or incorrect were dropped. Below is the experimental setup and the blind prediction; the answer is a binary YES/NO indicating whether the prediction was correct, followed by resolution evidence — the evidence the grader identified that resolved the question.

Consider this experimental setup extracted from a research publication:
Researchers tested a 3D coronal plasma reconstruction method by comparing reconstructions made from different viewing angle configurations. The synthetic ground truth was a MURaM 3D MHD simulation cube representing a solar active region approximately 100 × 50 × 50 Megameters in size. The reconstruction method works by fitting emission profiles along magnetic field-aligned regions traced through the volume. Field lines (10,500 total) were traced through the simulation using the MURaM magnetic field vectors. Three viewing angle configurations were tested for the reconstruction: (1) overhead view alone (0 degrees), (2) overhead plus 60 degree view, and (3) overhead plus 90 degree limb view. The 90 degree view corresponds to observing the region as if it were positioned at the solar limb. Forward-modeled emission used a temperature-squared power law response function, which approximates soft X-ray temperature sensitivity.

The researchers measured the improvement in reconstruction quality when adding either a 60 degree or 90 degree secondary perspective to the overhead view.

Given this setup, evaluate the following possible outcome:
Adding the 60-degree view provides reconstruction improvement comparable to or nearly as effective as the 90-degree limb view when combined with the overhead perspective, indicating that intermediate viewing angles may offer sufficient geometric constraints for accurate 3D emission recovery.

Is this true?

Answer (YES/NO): YES